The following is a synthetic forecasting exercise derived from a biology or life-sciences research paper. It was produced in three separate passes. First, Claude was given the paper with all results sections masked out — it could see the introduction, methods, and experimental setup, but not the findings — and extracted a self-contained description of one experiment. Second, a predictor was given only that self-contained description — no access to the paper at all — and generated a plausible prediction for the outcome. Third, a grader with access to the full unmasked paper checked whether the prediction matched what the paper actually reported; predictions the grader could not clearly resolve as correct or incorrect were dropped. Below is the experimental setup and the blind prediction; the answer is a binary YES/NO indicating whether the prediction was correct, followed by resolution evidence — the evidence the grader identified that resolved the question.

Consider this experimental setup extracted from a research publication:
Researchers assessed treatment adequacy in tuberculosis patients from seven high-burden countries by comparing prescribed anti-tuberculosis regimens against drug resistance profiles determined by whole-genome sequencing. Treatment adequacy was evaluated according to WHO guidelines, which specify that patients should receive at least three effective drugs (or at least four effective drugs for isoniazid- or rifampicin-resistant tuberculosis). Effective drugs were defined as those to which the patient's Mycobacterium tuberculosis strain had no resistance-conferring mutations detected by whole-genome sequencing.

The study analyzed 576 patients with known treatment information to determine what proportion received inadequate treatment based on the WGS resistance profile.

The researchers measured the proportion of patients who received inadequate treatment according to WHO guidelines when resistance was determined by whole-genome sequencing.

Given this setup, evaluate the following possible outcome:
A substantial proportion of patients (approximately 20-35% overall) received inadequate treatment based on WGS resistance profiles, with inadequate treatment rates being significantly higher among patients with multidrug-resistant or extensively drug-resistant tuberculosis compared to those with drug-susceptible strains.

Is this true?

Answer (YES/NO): NO